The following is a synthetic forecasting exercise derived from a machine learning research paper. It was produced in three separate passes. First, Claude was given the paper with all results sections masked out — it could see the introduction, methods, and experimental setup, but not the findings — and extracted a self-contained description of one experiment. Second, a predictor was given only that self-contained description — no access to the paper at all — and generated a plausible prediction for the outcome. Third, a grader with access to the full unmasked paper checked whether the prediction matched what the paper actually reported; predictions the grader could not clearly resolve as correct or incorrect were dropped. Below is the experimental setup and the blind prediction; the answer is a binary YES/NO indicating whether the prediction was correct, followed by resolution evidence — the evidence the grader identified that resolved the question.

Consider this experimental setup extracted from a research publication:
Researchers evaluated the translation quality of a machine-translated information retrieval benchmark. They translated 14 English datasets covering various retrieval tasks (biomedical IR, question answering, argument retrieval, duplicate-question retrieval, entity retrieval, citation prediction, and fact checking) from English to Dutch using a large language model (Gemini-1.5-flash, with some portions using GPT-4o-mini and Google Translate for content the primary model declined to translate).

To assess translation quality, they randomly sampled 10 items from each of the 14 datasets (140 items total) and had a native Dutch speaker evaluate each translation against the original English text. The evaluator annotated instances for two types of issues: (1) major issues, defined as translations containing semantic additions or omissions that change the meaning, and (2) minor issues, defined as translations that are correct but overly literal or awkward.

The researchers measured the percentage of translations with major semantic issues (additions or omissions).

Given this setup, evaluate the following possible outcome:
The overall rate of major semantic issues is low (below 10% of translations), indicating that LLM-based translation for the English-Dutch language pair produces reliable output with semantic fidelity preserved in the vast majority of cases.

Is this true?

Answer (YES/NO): YES